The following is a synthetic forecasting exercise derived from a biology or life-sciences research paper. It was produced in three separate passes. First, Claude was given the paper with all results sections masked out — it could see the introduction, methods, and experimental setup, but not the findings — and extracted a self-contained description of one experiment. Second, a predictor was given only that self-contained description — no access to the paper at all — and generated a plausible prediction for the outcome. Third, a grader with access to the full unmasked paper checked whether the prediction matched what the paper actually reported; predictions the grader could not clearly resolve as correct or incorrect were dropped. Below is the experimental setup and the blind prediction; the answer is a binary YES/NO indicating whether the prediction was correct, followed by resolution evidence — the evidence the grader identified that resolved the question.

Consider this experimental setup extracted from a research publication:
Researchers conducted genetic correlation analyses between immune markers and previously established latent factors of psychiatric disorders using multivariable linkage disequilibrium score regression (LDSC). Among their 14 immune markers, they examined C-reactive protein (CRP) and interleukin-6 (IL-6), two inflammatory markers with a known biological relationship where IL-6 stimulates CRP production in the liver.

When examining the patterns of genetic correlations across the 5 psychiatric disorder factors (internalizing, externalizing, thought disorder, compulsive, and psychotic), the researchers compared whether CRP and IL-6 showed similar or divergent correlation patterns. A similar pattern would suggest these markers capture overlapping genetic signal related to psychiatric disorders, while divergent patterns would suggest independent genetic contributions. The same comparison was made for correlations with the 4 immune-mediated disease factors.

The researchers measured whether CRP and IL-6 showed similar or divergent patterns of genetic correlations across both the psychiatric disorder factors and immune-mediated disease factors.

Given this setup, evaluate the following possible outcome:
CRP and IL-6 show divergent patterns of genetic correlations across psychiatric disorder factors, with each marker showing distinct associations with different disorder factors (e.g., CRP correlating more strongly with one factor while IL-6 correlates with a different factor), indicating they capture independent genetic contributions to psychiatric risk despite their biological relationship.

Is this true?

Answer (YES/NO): NO